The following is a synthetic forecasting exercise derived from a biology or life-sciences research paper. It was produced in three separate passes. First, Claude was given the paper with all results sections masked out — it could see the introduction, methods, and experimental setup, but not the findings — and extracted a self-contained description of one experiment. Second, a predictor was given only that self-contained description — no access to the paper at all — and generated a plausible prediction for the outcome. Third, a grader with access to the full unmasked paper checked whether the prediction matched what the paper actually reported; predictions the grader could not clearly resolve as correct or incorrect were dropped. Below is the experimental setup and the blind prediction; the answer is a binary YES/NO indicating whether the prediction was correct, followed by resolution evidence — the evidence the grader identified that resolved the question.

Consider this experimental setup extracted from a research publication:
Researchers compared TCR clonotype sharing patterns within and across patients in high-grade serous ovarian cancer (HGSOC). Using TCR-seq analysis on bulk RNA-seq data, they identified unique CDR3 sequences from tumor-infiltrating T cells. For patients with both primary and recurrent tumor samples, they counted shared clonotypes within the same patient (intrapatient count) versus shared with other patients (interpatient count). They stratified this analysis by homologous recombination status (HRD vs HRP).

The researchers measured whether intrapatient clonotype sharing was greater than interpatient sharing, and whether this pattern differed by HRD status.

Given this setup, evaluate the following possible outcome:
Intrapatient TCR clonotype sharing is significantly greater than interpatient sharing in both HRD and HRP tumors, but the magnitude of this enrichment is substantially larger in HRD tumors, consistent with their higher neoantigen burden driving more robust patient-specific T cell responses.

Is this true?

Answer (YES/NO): NO